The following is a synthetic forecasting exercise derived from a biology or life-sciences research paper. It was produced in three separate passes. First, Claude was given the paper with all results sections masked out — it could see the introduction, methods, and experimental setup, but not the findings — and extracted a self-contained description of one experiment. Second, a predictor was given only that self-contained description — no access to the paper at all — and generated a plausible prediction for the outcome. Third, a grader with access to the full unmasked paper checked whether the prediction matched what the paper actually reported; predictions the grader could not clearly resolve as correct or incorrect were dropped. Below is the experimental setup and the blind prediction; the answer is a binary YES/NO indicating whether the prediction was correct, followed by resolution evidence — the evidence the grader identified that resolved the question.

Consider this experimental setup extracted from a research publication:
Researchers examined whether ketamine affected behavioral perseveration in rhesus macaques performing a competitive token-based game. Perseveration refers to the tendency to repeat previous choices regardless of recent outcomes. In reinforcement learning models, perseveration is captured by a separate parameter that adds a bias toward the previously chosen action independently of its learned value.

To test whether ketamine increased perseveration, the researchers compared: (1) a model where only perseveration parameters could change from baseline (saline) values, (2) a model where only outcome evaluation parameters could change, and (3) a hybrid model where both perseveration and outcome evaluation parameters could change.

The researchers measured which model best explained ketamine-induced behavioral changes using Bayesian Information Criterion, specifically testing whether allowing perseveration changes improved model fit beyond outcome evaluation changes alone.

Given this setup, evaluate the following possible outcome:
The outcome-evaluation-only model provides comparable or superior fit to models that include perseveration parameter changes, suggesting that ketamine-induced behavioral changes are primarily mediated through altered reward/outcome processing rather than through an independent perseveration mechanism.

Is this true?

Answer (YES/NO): YES